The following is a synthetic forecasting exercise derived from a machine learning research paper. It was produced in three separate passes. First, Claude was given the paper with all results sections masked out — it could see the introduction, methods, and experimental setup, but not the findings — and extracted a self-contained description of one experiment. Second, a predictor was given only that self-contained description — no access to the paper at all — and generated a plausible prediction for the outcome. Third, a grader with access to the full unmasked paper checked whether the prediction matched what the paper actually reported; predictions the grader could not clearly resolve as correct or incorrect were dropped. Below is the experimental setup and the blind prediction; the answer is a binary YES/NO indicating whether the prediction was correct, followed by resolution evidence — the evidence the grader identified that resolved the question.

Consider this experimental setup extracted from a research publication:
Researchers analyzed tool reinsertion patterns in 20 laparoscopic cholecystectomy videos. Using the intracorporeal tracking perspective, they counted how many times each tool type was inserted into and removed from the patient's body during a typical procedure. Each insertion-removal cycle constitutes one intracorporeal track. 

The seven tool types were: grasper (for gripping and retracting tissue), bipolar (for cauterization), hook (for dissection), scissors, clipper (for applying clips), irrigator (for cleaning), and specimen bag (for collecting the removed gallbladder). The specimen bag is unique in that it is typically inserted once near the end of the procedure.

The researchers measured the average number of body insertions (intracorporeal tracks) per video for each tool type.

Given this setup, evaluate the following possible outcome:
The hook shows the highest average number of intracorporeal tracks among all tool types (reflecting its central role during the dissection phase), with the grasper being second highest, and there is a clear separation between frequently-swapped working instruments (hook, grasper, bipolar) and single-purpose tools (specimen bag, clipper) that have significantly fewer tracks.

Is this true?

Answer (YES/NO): NO